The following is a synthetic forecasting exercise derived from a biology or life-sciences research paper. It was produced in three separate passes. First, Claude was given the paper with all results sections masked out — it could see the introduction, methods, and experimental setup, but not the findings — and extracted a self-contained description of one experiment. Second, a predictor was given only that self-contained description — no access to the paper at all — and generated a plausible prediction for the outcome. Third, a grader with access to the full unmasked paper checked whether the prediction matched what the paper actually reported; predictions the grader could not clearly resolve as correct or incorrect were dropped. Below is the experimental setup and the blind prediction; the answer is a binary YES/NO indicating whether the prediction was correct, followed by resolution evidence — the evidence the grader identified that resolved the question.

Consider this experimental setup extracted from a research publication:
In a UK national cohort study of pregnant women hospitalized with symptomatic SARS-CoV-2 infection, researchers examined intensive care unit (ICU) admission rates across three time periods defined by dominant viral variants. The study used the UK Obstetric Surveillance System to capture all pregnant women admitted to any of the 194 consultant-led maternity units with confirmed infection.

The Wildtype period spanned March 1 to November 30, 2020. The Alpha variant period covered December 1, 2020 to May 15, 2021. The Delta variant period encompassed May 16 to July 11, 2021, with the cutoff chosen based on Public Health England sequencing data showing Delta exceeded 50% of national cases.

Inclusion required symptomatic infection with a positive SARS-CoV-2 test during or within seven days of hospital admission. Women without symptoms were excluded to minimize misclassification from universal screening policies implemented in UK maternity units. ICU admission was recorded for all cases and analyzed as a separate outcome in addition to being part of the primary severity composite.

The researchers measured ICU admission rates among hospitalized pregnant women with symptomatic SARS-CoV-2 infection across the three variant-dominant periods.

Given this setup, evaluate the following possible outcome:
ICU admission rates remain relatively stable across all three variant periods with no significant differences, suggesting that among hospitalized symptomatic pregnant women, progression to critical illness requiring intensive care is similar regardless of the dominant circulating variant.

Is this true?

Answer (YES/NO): NO